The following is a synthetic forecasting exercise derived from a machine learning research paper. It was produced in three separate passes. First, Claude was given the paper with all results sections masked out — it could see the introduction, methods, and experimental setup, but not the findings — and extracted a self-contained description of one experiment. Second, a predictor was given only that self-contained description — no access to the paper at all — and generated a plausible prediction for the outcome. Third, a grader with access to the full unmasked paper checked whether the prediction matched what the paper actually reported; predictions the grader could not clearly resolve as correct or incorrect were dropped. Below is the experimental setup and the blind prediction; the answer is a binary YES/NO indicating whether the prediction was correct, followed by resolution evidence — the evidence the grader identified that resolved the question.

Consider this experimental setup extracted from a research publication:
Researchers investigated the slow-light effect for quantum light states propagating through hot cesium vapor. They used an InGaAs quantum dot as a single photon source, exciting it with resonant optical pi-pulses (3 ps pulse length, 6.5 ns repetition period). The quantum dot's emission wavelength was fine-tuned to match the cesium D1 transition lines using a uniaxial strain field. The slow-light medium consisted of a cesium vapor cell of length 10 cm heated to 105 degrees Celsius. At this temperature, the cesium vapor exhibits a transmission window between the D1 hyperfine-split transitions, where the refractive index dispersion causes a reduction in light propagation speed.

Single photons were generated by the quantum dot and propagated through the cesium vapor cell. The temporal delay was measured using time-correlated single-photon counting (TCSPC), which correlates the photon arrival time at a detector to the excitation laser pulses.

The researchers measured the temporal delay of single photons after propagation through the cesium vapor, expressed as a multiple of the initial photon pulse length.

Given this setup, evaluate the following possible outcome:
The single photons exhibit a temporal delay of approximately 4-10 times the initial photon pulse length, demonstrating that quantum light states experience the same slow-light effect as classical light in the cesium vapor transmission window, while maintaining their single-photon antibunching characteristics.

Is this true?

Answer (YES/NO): YES